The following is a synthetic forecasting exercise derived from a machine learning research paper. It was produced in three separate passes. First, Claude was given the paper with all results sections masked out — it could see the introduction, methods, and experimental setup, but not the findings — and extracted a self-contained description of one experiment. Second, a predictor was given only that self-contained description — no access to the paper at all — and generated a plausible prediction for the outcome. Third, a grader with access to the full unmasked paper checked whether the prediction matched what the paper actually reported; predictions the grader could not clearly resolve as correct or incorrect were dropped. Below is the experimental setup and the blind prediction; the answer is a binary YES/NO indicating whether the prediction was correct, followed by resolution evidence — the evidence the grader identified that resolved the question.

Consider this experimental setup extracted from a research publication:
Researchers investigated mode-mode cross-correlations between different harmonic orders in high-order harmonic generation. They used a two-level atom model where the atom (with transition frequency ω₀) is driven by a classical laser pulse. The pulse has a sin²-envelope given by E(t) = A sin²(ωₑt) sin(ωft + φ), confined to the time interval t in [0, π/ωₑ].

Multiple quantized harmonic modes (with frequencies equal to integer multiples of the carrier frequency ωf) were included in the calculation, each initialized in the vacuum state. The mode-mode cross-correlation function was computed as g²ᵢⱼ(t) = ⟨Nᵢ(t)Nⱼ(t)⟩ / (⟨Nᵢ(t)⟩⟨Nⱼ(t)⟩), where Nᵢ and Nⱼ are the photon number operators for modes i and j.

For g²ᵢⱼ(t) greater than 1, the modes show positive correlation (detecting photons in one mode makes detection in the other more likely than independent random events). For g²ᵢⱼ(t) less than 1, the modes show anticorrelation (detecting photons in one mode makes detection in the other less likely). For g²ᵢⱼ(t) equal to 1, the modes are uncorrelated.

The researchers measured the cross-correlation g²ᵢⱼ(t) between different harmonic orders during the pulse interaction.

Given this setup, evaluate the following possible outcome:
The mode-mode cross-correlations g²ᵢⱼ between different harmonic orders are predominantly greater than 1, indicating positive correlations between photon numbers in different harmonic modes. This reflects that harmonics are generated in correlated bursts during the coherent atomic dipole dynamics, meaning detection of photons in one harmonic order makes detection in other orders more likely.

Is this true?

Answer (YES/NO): NO